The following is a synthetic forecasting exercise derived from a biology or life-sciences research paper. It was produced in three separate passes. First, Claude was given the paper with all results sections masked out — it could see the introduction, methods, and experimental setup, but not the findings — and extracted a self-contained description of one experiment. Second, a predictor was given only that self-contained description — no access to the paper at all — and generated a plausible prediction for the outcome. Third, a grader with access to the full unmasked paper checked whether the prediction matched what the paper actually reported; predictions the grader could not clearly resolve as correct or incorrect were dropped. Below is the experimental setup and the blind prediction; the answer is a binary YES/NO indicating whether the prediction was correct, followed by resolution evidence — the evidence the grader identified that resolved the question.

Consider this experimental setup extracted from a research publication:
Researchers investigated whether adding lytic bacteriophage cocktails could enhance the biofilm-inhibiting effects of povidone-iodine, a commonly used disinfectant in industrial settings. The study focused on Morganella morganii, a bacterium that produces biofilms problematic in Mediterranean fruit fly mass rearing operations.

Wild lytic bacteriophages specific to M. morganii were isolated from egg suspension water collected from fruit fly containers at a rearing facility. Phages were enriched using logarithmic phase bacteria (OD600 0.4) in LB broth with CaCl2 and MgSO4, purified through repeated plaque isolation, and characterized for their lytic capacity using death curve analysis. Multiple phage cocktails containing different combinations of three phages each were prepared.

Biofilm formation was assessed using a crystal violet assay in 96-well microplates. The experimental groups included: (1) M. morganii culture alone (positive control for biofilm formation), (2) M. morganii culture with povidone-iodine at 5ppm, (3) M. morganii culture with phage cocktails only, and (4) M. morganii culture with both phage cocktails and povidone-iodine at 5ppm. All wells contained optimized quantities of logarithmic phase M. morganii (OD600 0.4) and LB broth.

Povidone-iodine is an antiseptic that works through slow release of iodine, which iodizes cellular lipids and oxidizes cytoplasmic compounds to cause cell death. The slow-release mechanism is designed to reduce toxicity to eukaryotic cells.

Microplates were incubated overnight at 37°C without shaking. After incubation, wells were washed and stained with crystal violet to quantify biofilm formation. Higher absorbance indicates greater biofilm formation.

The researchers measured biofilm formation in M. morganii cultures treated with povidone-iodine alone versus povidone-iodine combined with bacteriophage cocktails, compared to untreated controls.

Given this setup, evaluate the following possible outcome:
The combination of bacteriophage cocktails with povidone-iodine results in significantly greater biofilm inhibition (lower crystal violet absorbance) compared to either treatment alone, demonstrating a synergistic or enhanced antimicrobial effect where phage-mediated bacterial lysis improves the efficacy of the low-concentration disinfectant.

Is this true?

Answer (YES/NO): NO